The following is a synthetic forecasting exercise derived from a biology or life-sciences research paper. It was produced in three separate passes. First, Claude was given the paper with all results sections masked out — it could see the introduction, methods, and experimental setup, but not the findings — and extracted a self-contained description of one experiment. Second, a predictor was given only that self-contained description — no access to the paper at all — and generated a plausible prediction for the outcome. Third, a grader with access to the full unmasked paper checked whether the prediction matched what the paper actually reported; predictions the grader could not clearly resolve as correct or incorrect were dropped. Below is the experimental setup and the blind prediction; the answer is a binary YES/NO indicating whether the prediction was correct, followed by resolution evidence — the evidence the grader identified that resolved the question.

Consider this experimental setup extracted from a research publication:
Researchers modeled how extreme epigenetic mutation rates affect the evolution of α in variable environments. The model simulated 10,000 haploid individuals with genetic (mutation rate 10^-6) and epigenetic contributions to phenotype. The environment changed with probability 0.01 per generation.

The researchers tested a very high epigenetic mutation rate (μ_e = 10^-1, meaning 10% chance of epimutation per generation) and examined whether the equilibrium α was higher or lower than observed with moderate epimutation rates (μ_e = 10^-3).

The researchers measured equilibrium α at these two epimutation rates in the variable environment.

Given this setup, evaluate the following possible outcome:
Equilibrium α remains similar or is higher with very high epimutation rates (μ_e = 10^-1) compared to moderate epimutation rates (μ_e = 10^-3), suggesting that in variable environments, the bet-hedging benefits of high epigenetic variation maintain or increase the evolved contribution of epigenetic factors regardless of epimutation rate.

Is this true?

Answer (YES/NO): NO